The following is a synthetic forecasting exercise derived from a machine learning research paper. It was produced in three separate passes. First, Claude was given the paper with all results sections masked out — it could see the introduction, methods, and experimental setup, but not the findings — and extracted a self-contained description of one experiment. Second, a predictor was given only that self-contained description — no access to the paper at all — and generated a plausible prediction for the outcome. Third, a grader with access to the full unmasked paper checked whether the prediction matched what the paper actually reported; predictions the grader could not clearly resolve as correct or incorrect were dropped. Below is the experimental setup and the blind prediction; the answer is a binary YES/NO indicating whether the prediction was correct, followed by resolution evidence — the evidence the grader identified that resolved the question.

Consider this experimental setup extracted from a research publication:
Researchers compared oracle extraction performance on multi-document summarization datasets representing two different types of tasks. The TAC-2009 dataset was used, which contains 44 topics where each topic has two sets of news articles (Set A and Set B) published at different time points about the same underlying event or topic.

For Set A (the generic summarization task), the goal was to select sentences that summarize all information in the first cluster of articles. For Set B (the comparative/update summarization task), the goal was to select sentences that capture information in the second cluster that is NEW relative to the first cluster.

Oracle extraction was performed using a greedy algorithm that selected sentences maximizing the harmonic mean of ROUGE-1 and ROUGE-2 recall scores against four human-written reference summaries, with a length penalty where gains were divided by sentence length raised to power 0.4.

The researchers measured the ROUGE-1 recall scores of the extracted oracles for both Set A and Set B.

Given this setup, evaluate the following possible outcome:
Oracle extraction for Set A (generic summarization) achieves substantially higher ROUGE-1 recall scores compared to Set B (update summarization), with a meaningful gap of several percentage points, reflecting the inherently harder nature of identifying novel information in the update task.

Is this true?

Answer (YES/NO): NO